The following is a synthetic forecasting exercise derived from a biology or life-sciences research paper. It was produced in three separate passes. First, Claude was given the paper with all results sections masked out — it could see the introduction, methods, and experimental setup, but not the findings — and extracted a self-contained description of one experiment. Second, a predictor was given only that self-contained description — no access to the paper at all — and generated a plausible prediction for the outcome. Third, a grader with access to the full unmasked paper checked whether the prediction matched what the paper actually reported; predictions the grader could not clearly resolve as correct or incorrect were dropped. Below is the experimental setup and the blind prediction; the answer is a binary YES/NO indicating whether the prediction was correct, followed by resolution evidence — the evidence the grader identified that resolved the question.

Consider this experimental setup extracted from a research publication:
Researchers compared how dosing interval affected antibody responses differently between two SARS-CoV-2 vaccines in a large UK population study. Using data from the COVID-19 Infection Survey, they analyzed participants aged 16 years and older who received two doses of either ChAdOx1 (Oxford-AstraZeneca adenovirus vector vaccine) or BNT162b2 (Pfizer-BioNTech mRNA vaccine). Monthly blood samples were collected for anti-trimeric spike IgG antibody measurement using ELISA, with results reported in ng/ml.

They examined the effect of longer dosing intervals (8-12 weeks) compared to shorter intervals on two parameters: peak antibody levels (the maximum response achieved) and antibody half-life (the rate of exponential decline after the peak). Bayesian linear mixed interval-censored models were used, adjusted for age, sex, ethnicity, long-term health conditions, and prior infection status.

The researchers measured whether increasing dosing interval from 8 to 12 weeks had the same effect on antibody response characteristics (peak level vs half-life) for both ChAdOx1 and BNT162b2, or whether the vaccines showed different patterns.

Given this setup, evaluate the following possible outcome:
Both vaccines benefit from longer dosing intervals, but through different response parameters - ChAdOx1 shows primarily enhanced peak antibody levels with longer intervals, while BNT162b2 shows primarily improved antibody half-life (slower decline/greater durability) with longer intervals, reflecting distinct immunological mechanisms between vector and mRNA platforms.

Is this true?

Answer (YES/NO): YES